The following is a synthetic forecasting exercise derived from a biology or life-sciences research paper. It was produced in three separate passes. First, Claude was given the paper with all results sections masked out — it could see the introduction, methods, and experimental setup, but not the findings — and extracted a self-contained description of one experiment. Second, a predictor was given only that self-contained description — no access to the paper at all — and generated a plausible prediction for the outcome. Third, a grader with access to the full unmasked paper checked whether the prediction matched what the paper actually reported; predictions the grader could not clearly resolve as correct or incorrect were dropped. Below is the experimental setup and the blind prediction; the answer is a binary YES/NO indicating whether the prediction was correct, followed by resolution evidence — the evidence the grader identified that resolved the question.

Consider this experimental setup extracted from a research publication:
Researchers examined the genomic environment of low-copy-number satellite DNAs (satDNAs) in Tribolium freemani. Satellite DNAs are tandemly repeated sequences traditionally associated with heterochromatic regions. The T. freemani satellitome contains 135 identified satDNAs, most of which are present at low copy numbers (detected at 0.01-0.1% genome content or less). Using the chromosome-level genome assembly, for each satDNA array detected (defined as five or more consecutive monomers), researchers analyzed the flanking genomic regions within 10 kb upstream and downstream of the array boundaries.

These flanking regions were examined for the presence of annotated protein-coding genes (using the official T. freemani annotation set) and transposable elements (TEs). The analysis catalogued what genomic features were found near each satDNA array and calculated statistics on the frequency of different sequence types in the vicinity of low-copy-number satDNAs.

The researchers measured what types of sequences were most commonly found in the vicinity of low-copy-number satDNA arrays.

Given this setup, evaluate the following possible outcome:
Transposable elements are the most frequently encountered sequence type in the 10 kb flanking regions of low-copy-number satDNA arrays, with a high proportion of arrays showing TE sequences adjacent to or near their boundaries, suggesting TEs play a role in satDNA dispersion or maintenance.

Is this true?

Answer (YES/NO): YES